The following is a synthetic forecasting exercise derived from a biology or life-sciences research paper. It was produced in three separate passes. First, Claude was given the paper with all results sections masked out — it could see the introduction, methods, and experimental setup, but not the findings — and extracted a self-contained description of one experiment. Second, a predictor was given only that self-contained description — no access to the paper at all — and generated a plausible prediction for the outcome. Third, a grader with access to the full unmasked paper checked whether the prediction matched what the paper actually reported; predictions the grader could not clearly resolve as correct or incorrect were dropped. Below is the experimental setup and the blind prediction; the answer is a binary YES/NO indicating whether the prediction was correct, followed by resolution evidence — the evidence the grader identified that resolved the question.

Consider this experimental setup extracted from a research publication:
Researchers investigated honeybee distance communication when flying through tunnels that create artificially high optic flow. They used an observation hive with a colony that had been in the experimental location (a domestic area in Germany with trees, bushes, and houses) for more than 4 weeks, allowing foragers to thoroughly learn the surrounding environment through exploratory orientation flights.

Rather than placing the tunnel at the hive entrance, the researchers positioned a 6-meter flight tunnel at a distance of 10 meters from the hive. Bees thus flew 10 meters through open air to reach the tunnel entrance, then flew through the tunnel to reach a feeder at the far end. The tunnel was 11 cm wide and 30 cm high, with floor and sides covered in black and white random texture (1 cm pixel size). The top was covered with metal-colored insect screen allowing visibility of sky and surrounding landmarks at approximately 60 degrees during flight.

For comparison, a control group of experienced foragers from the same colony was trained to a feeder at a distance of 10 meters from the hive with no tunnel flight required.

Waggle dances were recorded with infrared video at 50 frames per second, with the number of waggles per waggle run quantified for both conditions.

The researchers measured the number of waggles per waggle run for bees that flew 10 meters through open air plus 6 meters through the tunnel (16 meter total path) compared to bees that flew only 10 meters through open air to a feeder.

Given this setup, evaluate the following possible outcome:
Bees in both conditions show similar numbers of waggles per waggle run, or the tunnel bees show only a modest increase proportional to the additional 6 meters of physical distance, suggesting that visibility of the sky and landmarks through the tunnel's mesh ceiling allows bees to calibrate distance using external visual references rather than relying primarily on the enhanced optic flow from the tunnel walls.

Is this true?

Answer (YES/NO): NO